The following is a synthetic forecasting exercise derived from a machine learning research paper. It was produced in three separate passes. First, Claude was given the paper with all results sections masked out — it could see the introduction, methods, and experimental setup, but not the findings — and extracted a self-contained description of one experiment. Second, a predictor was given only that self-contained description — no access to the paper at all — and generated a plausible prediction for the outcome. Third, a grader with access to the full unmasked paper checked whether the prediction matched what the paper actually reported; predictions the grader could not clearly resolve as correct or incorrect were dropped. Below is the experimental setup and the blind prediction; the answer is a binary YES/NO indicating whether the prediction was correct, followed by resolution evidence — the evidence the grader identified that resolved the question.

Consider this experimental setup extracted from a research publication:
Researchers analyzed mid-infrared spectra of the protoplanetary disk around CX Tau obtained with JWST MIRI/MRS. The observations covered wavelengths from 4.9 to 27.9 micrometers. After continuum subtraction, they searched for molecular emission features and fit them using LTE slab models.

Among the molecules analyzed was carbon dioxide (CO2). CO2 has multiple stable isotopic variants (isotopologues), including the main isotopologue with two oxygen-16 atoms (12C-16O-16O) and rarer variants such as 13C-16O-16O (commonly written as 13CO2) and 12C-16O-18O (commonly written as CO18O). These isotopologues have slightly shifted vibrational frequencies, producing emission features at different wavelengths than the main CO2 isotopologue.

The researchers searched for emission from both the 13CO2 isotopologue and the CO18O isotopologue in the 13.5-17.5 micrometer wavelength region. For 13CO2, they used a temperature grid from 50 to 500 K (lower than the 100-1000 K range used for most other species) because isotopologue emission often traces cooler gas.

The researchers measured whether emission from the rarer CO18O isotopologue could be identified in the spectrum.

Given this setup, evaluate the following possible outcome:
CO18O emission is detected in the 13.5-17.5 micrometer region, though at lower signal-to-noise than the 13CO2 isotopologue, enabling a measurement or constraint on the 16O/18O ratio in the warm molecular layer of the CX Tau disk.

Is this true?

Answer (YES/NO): NO